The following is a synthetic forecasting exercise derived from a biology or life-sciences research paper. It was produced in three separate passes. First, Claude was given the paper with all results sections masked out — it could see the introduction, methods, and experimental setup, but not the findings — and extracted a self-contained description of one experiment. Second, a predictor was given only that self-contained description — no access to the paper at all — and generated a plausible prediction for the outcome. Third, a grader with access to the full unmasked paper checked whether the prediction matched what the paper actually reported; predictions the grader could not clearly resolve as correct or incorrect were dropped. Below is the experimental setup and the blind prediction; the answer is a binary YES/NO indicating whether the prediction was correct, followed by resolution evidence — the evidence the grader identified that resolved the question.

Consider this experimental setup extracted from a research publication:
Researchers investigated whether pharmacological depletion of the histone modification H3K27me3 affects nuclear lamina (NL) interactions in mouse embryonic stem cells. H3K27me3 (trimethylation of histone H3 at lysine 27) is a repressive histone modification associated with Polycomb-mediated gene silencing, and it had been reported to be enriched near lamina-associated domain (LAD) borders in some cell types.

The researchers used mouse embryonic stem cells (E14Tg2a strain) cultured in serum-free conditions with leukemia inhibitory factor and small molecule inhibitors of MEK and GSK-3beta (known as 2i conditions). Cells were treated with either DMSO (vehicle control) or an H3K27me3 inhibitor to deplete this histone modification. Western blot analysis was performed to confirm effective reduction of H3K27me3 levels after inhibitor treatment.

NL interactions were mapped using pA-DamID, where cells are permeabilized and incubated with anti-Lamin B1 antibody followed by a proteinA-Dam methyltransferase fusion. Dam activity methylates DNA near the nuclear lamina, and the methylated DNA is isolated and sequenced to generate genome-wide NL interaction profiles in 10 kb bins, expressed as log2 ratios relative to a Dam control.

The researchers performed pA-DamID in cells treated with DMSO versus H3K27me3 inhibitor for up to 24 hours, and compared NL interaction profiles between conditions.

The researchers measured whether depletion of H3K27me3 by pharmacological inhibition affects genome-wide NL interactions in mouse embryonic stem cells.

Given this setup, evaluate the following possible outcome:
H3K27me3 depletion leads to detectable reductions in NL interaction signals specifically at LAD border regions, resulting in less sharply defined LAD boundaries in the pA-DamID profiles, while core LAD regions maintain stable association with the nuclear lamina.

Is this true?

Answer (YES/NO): NO